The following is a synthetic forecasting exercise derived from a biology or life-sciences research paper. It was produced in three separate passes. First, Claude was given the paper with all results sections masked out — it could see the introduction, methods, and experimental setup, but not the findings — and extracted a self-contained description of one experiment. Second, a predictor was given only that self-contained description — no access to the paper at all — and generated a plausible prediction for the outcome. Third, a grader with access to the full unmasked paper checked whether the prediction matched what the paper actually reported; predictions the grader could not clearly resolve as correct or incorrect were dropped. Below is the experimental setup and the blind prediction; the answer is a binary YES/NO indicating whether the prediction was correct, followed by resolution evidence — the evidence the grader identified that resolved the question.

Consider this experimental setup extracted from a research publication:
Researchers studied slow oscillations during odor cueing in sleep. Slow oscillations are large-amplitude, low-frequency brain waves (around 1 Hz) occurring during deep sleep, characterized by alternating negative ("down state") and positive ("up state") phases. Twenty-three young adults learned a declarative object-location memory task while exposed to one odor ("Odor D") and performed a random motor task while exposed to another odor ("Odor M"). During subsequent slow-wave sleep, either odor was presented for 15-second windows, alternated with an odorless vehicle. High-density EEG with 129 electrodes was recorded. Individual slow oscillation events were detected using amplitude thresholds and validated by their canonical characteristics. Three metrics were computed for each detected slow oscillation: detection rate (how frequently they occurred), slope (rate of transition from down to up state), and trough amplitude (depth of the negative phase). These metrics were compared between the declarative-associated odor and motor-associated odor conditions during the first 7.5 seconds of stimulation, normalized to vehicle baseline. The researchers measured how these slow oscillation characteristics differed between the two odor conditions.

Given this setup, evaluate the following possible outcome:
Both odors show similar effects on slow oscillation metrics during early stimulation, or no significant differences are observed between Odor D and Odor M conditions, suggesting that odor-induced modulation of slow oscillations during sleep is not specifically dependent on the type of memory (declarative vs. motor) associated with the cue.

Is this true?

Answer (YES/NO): NO